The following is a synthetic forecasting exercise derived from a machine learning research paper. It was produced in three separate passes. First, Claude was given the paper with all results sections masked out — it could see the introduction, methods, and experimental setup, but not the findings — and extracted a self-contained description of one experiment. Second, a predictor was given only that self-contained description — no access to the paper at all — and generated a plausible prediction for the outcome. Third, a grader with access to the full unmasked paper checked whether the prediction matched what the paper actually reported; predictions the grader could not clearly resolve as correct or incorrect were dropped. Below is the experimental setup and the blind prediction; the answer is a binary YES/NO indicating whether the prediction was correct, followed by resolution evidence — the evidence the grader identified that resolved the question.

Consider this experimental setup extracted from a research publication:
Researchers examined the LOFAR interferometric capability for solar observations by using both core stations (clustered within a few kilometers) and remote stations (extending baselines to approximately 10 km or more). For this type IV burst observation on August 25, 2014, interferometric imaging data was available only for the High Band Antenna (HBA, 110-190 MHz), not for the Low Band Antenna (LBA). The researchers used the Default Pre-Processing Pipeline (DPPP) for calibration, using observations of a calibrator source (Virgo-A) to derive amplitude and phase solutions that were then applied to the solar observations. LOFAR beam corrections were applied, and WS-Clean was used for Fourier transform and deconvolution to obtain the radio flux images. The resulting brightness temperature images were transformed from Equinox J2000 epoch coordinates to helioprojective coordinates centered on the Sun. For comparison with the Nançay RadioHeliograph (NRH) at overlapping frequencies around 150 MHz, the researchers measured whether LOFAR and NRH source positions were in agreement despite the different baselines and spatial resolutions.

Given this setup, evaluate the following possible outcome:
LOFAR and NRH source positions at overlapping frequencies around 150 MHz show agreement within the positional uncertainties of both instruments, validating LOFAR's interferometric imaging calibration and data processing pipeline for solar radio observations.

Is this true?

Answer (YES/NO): YES